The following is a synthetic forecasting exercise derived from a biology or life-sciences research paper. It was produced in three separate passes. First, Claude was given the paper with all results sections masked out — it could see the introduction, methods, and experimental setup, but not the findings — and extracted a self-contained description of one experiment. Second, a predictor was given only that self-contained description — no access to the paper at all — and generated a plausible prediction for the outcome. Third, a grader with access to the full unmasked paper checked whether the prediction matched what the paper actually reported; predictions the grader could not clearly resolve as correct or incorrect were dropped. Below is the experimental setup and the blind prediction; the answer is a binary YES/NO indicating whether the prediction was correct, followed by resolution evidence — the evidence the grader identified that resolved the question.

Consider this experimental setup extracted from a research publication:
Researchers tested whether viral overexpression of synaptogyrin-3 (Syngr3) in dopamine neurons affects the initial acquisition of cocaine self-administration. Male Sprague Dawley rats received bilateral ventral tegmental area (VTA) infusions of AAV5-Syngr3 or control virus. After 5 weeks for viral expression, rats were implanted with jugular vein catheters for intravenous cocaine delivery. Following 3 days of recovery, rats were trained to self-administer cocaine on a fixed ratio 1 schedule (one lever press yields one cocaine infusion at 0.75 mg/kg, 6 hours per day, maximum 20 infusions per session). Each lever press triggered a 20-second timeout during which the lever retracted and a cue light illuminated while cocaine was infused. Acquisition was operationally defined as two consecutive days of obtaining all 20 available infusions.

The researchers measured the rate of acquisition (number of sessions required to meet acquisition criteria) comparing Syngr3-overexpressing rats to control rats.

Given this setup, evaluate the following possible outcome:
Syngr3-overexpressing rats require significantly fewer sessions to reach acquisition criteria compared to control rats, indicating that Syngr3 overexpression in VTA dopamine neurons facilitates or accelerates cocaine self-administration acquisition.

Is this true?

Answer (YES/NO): NO